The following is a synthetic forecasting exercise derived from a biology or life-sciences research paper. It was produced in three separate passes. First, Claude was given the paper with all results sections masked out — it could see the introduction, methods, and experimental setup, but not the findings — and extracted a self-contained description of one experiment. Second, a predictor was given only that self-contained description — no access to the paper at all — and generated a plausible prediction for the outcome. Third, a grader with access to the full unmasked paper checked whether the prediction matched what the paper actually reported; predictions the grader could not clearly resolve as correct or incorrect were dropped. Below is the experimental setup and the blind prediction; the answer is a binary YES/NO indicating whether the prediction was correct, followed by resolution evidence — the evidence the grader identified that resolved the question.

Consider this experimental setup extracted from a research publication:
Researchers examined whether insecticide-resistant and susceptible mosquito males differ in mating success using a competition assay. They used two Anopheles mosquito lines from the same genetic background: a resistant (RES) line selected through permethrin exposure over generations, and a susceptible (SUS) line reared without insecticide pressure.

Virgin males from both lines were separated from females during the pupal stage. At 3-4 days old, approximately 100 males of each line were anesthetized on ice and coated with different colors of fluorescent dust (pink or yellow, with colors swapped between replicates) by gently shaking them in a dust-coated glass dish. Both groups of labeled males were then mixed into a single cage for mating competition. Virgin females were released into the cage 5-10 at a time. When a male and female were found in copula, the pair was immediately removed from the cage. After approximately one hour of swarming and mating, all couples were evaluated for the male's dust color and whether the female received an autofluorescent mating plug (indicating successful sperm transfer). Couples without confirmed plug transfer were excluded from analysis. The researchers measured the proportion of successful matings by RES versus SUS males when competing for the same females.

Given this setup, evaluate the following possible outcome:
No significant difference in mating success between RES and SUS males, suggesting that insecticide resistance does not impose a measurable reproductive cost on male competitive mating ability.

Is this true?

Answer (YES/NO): NO